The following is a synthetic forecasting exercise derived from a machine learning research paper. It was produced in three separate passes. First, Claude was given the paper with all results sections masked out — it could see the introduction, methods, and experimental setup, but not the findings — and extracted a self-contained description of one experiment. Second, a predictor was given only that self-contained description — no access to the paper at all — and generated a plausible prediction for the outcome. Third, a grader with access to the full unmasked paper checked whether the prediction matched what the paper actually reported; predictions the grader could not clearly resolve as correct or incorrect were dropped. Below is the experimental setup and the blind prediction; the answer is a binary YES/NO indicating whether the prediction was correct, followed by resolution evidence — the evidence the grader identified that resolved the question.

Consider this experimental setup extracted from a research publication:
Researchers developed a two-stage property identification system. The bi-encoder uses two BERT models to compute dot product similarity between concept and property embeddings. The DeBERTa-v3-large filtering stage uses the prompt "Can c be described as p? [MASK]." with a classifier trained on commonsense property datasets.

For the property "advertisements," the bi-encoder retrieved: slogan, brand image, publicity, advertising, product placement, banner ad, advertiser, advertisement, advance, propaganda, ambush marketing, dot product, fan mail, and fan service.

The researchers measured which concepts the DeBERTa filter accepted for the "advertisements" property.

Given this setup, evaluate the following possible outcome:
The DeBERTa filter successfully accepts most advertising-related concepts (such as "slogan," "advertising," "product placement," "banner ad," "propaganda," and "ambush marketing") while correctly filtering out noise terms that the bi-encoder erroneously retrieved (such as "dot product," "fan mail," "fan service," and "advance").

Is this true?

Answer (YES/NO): NO